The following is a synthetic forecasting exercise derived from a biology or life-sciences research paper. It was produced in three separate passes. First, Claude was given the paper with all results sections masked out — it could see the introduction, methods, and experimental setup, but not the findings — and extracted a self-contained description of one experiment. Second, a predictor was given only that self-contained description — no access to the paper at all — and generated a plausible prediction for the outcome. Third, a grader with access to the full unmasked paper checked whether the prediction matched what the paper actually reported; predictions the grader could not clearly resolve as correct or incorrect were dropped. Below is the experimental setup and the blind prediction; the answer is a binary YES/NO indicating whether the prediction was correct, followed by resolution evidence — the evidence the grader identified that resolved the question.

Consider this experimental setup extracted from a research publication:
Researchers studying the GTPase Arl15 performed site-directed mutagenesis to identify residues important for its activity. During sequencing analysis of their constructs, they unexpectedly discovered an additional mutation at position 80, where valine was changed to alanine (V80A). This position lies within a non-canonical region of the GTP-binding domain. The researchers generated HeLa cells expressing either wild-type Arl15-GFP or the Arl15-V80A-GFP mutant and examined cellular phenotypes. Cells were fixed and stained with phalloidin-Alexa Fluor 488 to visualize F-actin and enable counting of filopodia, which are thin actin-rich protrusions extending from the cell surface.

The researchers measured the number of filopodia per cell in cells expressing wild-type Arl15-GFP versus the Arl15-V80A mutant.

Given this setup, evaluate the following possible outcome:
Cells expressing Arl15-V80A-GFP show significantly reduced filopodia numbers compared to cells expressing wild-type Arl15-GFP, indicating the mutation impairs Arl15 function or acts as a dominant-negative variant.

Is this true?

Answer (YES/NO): YES